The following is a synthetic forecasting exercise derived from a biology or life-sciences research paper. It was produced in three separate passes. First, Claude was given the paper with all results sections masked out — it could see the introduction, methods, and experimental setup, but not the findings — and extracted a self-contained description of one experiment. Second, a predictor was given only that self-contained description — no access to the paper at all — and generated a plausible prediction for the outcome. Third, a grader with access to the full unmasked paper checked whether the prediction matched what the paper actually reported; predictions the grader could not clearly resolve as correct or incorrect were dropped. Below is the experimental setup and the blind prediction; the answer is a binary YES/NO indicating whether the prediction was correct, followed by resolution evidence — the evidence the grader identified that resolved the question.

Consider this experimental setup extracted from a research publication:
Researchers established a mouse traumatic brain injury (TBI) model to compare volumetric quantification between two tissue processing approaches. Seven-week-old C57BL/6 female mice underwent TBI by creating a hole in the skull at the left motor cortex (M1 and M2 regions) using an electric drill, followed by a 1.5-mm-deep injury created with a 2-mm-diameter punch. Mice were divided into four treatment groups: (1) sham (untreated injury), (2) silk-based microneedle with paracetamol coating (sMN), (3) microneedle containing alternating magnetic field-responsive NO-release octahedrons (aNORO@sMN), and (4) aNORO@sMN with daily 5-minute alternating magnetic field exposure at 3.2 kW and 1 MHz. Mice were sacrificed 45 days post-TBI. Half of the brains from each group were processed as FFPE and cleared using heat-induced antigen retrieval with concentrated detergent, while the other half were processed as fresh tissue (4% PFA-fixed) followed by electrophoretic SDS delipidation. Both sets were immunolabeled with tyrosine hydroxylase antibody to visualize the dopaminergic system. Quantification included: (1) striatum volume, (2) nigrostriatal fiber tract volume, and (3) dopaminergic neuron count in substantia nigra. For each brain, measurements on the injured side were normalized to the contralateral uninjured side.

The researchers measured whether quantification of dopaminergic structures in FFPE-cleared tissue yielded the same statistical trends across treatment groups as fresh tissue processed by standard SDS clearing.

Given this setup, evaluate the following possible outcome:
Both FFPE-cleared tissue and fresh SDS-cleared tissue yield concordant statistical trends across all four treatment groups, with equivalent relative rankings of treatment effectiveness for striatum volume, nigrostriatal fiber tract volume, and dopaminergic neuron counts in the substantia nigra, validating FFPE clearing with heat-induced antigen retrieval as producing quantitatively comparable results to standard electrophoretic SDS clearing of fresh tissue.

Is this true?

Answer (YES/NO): YES